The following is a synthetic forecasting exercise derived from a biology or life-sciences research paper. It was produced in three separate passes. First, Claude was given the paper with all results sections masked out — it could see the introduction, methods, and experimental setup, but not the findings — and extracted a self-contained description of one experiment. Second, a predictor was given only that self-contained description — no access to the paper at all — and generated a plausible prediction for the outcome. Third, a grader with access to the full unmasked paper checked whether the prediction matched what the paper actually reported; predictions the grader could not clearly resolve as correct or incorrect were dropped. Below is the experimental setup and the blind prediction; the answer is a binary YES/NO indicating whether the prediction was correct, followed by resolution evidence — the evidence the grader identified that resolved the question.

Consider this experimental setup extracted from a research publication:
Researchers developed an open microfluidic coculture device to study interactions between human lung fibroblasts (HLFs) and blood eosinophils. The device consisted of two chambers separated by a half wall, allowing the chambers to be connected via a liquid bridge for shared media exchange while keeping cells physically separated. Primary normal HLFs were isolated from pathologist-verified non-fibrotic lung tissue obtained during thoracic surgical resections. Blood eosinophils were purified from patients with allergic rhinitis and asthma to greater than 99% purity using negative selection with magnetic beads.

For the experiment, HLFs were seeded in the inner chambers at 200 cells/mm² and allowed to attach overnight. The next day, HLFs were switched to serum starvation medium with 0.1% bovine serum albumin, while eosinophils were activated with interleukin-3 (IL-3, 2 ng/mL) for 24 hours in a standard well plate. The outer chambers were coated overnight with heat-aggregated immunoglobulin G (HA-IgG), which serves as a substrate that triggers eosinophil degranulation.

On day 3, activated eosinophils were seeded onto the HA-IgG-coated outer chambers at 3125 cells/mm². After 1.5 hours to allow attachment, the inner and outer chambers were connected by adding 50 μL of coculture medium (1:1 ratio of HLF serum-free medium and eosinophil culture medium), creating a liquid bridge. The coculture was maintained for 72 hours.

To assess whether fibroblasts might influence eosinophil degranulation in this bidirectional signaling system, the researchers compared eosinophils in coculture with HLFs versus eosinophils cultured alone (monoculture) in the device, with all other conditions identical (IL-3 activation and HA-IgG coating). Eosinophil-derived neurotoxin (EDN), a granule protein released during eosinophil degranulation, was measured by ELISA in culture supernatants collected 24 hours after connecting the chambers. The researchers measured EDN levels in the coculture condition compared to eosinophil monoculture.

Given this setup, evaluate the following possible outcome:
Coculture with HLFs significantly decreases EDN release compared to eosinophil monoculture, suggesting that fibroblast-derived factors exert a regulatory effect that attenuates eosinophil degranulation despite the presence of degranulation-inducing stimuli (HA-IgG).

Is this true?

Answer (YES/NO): NO